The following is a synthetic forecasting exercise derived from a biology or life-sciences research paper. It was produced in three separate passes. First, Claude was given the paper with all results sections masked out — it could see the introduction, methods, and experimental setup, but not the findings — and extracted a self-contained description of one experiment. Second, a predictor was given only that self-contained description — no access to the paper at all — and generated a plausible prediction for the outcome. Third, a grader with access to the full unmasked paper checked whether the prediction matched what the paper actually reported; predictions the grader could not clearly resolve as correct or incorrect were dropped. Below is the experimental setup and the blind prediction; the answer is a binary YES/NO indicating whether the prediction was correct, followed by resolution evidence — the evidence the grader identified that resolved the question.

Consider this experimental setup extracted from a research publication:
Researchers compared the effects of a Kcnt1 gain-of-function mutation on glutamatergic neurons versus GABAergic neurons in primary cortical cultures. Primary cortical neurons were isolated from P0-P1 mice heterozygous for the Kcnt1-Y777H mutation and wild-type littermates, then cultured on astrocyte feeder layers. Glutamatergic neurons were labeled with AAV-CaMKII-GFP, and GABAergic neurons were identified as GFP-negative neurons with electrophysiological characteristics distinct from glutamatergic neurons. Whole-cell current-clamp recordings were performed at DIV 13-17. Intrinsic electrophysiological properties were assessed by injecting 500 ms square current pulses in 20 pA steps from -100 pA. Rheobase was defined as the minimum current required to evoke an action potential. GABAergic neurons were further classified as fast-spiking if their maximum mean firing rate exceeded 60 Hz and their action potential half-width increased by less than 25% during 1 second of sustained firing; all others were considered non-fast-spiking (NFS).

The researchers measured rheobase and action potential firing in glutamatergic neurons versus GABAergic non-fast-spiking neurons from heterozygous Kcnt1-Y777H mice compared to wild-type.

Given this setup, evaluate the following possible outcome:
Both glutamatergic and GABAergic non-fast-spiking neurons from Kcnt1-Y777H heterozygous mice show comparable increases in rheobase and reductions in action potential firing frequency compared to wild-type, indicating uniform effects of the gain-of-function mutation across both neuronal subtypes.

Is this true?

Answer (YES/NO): NO